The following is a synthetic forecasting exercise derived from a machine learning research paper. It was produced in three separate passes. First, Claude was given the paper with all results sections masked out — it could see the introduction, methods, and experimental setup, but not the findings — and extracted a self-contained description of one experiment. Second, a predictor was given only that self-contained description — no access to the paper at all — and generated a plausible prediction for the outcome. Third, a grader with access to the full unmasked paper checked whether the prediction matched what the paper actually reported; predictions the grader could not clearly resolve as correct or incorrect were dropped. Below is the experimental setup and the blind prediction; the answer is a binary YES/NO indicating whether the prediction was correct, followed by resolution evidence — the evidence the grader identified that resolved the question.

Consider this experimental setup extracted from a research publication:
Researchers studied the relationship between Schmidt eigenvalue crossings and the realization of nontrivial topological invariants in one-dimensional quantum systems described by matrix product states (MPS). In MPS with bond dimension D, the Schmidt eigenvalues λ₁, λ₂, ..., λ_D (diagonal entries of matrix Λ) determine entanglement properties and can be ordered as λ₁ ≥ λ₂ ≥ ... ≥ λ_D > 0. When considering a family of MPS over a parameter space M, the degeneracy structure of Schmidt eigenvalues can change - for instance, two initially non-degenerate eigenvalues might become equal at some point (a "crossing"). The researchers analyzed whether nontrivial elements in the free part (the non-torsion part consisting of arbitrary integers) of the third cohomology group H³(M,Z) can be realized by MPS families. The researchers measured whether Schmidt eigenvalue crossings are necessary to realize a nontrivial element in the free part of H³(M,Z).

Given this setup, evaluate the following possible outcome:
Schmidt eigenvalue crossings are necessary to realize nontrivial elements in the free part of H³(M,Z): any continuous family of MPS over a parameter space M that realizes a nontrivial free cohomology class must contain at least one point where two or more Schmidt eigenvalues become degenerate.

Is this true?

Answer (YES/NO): YES